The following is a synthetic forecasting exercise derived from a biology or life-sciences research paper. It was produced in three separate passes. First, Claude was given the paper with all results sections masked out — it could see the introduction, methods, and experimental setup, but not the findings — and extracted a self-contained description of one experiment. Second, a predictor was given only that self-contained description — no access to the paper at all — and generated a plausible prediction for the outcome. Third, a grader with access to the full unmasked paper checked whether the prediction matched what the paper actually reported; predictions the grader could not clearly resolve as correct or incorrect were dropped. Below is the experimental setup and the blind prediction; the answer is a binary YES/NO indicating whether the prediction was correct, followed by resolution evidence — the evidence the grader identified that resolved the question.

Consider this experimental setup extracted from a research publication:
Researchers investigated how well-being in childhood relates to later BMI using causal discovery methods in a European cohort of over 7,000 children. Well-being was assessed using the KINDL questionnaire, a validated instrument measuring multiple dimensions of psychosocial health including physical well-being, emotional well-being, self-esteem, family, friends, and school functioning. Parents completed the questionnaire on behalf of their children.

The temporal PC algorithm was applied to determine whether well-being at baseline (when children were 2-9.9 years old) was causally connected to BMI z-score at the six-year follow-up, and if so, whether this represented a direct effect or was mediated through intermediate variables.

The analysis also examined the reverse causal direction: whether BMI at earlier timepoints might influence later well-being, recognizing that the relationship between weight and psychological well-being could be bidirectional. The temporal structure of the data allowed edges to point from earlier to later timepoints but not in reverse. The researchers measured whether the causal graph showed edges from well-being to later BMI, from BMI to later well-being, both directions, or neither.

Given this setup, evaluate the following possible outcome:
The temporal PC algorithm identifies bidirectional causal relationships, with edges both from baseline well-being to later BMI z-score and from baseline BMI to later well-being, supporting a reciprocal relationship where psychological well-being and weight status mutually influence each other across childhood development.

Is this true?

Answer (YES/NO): NO